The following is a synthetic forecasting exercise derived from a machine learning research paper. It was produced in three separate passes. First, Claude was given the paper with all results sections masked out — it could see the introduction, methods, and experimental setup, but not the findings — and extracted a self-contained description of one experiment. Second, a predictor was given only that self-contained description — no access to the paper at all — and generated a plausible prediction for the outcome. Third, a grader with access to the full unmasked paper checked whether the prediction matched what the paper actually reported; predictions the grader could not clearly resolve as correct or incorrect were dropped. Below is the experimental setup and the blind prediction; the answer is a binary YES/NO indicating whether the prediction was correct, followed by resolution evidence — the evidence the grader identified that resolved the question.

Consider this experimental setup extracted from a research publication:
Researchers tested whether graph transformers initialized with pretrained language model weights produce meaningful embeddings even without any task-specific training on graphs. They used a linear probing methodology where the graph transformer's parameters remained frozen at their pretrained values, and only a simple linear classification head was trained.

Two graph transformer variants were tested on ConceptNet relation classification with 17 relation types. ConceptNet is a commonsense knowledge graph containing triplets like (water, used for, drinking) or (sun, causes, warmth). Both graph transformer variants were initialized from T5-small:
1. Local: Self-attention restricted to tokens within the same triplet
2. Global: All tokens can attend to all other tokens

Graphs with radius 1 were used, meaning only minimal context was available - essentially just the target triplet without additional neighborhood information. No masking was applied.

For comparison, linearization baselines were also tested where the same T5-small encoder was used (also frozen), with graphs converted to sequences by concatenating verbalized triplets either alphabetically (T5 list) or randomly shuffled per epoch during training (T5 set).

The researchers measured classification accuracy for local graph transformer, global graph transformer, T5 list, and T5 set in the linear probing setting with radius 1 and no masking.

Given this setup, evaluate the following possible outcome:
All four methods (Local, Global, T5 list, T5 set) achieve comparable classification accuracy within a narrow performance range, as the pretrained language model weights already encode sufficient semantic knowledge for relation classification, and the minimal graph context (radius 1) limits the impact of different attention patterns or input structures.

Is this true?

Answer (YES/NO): NO